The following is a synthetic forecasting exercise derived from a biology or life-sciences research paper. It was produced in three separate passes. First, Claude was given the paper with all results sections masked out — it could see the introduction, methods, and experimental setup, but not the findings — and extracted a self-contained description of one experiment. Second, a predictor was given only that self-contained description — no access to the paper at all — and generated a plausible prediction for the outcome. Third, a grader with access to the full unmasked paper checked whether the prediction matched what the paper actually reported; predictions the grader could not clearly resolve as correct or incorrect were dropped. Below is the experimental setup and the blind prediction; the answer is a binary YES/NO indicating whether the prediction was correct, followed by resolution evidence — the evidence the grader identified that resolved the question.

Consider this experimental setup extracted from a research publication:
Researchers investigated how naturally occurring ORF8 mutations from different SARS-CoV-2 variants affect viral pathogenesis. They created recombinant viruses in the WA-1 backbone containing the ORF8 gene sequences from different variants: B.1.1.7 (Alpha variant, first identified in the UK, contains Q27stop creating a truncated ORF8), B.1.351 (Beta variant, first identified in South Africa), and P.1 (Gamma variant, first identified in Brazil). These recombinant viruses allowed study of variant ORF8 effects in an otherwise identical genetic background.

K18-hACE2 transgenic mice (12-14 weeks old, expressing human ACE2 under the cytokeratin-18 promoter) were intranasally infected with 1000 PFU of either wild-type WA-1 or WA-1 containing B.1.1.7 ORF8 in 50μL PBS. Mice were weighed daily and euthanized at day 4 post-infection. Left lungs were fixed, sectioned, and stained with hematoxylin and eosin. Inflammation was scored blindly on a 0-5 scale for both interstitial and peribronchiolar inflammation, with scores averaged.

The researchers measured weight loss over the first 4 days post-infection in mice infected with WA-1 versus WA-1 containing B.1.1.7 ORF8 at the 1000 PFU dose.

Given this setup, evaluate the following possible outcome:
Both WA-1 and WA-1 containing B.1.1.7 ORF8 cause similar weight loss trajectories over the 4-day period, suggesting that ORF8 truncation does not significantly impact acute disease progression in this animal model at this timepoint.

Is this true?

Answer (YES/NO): NO